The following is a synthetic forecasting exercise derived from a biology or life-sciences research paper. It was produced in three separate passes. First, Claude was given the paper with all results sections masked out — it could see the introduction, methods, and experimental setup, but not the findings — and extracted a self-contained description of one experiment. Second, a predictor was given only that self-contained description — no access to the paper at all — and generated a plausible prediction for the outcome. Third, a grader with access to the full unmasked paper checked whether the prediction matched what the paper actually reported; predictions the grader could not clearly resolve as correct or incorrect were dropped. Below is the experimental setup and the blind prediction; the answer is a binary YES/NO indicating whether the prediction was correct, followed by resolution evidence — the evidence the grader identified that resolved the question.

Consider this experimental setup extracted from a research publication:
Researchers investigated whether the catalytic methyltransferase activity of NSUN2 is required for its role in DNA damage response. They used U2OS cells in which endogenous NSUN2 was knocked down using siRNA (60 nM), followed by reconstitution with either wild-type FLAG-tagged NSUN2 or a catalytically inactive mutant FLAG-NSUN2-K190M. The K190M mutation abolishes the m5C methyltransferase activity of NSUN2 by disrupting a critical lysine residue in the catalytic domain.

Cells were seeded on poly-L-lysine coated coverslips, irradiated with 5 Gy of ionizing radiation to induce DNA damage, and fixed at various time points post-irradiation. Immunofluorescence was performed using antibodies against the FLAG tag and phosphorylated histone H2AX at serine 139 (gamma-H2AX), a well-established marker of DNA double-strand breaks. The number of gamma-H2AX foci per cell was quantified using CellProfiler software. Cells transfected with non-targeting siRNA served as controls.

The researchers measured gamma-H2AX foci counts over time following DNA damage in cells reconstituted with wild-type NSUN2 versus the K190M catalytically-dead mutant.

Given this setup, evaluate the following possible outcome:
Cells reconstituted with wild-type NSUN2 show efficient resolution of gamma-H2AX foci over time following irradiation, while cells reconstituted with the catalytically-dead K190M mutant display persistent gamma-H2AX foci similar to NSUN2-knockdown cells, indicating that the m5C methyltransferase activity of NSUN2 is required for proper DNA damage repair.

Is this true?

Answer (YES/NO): YES